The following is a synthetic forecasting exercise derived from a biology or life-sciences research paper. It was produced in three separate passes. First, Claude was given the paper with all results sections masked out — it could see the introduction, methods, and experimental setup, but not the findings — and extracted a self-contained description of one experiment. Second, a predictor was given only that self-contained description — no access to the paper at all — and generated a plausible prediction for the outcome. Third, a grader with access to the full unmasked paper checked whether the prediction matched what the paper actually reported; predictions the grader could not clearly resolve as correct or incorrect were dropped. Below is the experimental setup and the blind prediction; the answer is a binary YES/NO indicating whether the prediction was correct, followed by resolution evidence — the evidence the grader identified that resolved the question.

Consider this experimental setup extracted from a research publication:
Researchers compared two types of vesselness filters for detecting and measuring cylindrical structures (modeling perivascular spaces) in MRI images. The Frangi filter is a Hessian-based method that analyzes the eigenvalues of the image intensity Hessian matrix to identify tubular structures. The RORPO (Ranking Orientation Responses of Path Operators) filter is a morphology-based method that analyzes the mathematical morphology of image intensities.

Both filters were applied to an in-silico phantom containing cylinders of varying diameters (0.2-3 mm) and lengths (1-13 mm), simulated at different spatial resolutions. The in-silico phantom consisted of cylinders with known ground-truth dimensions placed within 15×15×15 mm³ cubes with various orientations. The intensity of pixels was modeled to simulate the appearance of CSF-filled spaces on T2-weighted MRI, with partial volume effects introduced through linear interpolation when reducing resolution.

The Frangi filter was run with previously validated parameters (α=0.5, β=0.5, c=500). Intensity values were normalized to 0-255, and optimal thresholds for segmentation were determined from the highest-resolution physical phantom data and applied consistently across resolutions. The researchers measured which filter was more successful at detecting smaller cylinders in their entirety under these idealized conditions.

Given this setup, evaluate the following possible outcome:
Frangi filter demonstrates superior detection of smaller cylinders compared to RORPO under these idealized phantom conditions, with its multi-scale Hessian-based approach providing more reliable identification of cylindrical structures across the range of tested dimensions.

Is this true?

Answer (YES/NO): NO